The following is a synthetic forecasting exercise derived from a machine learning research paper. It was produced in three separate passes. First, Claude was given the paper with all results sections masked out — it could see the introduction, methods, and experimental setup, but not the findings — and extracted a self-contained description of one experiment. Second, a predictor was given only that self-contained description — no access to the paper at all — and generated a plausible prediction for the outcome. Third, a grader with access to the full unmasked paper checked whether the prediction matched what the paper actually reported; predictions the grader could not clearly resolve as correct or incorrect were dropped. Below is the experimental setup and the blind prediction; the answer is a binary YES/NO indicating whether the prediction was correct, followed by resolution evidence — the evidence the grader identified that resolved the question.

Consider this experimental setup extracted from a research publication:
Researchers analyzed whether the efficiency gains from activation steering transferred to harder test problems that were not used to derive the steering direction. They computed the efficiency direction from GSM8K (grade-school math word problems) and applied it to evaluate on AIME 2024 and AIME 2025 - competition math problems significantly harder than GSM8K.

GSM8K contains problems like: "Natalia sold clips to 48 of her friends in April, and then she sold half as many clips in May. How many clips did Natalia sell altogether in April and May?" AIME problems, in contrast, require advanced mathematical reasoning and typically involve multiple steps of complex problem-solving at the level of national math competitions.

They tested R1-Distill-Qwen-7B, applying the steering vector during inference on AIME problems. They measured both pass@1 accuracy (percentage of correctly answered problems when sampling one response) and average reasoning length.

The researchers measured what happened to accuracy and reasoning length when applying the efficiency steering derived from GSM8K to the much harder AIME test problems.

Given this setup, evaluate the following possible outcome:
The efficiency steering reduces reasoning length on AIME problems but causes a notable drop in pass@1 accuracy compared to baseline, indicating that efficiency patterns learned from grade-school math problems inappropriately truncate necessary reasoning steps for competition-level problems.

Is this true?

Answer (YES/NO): NO